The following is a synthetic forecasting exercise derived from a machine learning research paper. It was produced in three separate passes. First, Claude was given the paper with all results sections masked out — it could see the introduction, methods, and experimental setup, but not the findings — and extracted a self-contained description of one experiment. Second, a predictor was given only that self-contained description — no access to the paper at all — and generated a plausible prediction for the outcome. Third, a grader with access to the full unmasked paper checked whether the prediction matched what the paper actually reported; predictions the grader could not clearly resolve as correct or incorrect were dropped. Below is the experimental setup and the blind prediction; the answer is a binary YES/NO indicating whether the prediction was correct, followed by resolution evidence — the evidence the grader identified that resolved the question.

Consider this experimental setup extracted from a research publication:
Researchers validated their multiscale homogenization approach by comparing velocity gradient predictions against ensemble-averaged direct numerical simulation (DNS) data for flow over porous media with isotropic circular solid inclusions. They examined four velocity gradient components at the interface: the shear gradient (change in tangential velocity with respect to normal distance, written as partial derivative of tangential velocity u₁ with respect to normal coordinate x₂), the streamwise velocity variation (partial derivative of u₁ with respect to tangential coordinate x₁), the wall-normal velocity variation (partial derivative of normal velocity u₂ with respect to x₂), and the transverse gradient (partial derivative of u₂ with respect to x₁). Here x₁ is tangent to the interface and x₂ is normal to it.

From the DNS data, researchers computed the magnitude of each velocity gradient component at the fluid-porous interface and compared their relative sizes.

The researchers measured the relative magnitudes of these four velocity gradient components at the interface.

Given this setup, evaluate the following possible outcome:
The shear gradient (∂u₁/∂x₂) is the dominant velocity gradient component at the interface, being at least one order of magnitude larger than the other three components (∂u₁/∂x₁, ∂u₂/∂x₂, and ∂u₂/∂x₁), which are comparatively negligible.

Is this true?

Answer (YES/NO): YES